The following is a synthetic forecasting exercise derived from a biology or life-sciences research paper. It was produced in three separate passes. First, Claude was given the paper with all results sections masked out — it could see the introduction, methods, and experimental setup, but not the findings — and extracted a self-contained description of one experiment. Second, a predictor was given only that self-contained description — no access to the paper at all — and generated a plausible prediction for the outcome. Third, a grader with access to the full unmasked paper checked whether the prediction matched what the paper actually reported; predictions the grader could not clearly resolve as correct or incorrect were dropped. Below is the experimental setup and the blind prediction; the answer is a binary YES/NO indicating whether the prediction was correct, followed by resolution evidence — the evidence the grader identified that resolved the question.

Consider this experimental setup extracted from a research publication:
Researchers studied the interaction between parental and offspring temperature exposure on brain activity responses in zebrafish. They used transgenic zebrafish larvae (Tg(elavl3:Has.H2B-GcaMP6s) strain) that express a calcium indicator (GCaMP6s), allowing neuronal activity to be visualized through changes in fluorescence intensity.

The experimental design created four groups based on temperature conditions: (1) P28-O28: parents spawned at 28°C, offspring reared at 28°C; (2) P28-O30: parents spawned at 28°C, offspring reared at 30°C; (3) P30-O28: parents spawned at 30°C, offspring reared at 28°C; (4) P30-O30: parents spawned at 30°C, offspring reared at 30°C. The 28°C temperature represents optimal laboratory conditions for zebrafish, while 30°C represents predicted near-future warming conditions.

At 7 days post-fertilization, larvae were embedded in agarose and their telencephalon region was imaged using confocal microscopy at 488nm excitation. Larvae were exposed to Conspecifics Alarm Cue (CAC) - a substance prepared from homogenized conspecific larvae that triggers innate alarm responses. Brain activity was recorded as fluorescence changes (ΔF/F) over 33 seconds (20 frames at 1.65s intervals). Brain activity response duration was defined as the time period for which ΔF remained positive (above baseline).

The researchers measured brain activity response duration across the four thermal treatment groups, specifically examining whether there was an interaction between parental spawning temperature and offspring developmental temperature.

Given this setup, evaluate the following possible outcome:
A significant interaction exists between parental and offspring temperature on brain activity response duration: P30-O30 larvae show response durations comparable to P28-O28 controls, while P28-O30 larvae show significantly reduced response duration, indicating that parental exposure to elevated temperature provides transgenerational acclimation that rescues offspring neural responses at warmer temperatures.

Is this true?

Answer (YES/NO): NO